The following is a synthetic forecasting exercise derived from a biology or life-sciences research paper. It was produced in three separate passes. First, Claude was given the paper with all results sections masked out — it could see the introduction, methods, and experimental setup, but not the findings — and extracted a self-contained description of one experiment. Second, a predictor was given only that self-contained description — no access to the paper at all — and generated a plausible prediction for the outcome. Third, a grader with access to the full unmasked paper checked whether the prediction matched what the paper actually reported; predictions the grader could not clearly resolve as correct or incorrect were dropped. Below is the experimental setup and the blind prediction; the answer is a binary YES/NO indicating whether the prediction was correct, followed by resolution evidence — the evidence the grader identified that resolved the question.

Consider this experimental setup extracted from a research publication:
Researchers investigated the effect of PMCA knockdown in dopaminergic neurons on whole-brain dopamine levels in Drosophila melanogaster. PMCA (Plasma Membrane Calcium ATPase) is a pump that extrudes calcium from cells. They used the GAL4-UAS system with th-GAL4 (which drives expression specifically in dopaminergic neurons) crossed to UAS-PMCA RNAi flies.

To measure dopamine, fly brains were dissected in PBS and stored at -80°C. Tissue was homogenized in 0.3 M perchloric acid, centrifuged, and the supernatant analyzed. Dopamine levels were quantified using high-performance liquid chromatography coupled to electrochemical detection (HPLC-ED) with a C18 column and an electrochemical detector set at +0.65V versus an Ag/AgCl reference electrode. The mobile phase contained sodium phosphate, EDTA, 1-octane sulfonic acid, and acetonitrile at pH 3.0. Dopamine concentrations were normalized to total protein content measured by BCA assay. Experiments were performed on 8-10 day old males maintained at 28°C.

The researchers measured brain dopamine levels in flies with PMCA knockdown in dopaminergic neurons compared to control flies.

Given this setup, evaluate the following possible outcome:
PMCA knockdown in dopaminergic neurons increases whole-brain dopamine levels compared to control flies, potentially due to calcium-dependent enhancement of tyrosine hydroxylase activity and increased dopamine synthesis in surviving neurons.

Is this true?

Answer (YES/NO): YES